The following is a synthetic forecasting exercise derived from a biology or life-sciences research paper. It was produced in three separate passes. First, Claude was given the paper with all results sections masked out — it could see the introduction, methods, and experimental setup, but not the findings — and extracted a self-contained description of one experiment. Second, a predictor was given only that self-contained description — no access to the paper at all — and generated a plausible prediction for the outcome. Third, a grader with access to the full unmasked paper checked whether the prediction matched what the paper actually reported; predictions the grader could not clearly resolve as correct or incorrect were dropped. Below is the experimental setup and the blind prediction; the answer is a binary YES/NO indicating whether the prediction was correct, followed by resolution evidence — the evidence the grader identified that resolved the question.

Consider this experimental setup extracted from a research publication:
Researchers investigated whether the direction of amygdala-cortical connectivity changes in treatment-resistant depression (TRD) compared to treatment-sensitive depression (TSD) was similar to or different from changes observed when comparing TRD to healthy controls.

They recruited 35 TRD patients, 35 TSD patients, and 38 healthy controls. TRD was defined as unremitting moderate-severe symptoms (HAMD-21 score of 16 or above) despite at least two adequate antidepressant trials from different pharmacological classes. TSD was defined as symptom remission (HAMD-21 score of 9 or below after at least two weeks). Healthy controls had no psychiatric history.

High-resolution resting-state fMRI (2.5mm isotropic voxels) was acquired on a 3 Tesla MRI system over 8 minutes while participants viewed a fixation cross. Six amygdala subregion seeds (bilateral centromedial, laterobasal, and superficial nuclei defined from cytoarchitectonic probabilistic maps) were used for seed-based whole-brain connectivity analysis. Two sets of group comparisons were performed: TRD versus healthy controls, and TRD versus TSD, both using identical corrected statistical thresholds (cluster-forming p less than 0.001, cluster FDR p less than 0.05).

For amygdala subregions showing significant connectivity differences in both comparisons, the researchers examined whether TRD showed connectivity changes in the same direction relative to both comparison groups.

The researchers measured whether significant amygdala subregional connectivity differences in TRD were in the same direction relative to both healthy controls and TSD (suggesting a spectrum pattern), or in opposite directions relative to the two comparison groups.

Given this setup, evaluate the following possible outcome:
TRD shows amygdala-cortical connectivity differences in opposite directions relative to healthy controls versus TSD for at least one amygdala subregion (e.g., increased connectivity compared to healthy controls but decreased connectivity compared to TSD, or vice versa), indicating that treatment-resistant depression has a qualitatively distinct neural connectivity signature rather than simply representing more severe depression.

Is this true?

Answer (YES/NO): YES